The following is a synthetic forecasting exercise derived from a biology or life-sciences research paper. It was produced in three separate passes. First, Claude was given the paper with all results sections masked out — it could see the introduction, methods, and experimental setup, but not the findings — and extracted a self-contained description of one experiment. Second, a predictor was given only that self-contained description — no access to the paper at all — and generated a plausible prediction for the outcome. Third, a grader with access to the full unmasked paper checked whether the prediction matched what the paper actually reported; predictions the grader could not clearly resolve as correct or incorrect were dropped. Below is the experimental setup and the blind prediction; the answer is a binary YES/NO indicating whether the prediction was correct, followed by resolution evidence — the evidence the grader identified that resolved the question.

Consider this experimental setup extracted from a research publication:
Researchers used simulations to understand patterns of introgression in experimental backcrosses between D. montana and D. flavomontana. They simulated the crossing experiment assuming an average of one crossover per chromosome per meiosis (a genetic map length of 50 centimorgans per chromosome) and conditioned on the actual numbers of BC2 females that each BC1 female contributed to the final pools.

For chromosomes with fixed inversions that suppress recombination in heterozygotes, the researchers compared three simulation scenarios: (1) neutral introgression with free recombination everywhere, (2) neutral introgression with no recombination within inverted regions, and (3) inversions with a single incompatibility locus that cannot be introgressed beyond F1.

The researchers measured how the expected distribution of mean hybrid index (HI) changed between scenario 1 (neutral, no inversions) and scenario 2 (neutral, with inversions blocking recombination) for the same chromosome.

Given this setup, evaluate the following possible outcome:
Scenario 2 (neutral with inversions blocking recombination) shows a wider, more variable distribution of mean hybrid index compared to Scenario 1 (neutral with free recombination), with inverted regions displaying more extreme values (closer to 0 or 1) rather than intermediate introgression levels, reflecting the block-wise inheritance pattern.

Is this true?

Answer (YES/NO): YES